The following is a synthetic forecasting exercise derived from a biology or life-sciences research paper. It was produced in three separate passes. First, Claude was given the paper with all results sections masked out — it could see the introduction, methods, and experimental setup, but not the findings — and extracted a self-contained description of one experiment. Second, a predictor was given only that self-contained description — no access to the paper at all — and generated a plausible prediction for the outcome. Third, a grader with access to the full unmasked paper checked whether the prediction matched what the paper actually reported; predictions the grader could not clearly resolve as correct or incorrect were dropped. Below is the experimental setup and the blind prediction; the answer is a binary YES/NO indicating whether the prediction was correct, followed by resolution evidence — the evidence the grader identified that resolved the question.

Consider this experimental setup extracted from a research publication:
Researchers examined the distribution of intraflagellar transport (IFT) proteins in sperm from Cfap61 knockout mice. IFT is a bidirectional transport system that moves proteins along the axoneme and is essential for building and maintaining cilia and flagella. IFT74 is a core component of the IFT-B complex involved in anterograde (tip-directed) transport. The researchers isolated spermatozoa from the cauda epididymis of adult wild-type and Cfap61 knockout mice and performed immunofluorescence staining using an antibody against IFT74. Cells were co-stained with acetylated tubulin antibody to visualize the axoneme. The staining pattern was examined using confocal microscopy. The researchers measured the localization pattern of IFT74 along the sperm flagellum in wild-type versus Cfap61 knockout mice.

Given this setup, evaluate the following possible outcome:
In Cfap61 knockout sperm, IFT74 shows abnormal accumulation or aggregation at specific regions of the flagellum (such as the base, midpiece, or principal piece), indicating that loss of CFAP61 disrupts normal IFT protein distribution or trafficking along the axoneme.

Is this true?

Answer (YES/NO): YES